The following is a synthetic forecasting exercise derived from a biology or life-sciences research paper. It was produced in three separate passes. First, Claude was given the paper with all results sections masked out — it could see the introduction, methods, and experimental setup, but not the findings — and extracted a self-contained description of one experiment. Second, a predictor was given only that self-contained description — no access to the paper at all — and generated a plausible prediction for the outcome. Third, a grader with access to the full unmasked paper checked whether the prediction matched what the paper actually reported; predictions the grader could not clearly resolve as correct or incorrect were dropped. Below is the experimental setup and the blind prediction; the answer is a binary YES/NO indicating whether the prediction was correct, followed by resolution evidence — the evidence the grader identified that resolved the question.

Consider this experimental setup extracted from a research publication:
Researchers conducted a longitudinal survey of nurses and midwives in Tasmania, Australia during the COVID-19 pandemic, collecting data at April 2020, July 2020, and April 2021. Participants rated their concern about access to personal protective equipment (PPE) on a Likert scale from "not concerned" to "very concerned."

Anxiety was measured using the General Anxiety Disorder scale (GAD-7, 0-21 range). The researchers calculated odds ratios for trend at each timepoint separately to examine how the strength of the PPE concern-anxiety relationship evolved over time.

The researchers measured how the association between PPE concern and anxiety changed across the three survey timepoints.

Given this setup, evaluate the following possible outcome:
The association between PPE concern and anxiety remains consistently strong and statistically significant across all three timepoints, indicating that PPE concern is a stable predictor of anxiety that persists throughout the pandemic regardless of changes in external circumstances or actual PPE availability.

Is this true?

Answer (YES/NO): NO